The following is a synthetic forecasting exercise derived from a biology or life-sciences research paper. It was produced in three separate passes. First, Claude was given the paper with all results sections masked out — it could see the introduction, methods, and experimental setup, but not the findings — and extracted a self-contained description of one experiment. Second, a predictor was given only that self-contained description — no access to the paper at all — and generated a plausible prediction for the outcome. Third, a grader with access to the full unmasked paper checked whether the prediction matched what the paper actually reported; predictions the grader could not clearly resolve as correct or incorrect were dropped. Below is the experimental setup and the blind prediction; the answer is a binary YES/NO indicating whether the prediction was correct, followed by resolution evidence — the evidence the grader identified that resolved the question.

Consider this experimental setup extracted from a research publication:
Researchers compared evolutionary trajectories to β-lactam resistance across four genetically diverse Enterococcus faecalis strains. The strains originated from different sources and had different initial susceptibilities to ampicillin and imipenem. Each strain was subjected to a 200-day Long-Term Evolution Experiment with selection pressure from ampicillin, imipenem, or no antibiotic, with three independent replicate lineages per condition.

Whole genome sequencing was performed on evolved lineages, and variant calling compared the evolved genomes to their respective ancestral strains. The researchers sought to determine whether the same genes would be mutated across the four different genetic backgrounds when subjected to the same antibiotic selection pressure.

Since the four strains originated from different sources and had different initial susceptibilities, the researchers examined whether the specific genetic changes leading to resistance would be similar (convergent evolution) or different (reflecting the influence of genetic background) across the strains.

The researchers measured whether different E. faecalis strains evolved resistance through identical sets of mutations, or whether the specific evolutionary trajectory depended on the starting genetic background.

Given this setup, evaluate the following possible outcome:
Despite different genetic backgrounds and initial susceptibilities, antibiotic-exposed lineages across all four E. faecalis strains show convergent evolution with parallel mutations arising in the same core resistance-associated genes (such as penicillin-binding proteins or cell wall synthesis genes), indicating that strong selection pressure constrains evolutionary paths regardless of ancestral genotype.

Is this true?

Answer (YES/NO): NO